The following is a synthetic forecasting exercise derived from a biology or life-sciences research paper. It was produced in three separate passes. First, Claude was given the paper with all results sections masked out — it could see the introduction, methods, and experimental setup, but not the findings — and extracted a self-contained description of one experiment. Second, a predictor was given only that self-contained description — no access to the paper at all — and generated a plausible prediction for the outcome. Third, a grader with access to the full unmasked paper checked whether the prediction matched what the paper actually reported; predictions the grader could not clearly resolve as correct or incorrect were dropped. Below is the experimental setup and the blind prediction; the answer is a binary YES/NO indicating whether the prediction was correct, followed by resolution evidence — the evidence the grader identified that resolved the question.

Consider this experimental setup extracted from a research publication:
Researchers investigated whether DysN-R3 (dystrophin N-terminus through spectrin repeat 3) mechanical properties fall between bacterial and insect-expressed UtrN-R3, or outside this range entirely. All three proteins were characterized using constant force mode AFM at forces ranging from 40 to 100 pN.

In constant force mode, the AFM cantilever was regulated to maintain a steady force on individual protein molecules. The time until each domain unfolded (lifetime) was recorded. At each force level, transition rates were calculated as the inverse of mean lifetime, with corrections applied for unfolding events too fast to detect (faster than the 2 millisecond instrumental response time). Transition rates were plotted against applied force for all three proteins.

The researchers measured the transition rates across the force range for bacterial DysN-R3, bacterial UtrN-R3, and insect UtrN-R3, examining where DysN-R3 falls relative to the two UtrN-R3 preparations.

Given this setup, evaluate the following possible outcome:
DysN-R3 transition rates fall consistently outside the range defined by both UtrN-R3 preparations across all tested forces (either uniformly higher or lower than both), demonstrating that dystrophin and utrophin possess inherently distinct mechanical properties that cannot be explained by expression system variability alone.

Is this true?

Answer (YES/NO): NO